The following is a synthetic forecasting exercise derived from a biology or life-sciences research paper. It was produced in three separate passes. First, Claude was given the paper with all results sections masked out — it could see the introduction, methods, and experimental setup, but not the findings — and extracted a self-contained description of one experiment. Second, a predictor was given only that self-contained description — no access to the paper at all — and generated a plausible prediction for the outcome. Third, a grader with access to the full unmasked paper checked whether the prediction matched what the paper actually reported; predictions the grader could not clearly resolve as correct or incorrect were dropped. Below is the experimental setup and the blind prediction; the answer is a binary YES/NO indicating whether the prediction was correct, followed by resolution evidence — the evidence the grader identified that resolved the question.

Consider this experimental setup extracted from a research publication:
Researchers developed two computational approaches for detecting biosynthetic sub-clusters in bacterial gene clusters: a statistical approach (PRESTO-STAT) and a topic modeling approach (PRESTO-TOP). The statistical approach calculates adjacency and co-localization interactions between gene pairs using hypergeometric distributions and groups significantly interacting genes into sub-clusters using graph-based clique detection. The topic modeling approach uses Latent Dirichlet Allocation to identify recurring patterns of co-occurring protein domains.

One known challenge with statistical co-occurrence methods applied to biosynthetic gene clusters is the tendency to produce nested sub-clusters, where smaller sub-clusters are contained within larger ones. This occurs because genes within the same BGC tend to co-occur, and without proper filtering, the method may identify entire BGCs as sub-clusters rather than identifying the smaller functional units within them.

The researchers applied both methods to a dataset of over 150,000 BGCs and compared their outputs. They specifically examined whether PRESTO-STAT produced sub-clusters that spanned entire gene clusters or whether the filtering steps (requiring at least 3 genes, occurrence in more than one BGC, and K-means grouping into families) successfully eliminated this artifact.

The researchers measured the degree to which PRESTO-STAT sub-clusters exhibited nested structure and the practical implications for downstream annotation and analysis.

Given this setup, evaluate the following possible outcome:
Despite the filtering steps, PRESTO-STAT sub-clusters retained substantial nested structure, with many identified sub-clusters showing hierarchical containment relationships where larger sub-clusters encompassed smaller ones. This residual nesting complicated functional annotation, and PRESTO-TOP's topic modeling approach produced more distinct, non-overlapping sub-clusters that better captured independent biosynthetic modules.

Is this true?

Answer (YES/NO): YES